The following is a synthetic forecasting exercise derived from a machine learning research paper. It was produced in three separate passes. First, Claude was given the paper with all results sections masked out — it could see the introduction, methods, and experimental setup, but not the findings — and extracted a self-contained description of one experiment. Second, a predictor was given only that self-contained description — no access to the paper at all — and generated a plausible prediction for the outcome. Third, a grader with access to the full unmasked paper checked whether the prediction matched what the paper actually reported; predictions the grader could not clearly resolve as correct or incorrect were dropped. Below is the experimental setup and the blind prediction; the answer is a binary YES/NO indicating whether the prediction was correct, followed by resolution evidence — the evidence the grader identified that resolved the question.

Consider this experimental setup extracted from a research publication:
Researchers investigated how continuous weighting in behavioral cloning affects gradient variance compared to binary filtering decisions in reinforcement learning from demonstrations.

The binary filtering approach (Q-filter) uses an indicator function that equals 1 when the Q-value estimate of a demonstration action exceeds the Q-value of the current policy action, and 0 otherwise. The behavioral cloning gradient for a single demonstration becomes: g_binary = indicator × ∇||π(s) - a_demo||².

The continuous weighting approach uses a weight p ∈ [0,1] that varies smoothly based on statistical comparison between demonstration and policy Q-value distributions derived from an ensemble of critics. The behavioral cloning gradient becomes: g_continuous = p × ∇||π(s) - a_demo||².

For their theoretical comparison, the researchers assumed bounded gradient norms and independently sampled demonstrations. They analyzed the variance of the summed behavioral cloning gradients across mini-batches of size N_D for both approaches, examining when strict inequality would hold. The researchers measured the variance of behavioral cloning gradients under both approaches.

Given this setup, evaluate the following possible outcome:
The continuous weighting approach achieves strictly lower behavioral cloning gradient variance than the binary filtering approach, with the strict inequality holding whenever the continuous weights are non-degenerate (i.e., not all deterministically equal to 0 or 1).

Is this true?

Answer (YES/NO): YES